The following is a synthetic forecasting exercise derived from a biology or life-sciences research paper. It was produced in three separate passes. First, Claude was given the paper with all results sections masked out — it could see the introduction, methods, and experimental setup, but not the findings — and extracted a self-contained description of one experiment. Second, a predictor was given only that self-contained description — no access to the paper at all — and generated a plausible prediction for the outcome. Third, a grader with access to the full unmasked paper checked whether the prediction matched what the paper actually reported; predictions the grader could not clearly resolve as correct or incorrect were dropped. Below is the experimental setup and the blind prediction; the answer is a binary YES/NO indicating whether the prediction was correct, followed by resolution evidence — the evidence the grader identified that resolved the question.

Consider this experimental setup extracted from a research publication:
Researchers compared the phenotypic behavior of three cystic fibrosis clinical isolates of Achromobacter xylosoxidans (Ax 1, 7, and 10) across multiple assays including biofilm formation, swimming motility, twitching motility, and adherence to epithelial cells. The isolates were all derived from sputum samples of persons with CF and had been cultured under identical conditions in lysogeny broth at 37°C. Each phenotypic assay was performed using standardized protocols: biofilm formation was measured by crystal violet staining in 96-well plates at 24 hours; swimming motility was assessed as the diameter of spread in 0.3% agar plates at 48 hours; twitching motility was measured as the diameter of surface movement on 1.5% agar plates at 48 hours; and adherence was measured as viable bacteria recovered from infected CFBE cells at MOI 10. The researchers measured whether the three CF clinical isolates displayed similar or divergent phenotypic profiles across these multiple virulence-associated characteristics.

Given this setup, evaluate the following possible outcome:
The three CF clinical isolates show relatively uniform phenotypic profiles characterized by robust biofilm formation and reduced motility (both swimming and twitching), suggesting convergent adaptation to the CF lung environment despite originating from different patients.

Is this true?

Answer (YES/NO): NO